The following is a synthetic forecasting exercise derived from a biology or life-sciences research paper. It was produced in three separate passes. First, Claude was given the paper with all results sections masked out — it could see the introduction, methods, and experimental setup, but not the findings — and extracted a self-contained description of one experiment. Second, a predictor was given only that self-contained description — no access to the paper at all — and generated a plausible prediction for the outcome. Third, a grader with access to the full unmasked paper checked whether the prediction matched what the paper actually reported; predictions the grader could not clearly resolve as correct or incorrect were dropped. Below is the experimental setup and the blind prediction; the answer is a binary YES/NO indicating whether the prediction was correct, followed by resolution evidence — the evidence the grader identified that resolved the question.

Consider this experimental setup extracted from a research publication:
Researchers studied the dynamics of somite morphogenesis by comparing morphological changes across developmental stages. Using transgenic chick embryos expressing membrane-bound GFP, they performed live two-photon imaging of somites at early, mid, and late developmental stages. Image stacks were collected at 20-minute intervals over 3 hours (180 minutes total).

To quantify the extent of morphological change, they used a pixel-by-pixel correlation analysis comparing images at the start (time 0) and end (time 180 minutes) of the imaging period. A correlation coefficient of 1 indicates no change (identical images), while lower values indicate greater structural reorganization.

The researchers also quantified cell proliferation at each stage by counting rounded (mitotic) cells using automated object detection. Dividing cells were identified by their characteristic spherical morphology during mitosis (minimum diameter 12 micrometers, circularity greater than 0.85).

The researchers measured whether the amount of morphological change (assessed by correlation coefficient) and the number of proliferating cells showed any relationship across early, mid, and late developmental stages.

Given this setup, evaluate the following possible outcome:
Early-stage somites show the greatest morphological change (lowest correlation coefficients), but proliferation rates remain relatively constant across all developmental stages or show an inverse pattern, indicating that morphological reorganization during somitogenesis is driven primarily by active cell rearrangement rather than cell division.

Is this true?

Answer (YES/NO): NO